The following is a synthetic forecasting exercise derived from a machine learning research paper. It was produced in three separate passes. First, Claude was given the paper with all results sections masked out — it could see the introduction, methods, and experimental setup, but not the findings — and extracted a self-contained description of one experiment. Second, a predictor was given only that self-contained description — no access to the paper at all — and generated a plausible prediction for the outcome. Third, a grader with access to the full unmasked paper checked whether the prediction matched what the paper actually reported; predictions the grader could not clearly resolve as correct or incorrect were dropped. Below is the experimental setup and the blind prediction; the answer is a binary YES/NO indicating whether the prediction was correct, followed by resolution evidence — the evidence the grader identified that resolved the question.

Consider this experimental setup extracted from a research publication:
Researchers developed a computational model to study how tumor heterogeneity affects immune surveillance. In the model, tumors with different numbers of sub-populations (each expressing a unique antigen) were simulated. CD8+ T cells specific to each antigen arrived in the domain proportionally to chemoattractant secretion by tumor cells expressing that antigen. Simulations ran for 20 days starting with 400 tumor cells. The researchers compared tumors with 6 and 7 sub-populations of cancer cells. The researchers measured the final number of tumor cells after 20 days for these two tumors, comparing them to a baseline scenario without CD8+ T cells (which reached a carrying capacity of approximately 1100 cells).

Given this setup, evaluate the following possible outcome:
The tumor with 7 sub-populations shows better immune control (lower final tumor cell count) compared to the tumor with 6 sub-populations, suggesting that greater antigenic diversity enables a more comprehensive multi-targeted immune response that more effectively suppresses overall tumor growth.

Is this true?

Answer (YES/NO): NO